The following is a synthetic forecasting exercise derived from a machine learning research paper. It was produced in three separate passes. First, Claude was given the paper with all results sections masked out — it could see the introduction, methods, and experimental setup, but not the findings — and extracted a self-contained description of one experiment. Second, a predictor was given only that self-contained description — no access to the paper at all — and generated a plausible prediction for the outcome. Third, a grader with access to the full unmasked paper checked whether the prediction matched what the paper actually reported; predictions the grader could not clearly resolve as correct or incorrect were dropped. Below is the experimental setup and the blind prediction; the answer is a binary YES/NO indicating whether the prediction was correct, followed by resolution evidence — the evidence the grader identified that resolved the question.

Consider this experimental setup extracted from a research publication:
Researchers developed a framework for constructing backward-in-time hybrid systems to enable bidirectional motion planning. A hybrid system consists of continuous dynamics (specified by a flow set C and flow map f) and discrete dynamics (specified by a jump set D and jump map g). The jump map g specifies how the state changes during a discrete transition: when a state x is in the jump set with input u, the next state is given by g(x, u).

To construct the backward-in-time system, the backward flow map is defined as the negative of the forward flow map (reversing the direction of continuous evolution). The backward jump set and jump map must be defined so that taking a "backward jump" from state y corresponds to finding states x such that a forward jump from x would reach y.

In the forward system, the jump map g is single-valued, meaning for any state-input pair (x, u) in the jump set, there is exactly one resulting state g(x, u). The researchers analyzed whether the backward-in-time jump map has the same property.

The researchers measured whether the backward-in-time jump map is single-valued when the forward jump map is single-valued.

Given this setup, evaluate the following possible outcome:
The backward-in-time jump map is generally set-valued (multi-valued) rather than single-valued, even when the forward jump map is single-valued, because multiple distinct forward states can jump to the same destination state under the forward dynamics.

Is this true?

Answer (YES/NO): YES